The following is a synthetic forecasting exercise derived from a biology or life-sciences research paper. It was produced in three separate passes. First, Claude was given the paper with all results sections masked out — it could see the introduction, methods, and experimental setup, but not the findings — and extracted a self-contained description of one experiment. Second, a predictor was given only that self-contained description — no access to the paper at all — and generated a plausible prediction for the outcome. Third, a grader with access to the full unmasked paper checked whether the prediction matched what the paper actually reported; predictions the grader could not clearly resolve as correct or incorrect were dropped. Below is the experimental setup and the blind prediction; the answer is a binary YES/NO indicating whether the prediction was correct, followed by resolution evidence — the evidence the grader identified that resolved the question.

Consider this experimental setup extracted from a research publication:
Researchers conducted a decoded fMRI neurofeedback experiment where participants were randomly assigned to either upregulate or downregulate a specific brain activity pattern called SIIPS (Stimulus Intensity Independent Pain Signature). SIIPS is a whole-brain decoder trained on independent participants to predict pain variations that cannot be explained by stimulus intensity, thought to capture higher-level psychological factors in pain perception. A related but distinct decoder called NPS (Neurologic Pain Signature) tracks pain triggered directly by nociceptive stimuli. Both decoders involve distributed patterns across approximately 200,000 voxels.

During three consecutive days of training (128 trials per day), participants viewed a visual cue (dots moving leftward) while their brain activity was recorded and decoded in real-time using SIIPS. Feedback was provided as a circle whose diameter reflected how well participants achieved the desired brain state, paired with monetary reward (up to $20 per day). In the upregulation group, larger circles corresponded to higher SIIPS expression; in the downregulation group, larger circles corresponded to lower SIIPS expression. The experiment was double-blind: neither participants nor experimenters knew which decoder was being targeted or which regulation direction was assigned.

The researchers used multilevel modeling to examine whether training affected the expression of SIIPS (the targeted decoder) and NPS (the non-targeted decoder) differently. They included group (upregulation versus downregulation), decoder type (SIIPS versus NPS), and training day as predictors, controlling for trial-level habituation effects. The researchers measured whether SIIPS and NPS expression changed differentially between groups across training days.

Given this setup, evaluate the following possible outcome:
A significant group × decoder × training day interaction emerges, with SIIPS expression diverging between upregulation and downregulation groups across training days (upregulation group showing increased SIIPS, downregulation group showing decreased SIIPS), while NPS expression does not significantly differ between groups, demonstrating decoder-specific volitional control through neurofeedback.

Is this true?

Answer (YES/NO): NO